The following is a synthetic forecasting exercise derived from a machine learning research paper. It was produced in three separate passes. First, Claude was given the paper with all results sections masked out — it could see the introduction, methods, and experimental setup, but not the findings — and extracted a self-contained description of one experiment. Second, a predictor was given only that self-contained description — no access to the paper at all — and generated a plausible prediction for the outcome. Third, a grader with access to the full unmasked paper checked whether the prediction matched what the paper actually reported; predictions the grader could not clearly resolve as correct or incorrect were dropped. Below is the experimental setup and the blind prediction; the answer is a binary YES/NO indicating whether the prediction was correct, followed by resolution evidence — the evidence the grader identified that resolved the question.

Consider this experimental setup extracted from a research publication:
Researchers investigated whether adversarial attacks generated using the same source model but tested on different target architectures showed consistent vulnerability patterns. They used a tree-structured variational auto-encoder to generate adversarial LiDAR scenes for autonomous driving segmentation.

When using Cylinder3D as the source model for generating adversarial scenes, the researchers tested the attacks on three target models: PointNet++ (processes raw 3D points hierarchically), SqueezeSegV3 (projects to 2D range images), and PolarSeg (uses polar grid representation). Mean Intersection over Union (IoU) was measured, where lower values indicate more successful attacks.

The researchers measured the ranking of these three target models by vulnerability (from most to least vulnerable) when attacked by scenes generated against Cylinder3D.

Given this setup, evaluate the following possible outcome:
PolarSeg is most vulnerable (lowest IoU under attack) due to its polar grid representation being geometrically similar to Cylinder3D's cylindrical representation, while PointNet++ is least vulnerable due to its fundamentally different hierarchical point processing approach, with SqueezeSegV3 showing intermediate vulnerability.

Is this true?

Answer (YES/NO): NO